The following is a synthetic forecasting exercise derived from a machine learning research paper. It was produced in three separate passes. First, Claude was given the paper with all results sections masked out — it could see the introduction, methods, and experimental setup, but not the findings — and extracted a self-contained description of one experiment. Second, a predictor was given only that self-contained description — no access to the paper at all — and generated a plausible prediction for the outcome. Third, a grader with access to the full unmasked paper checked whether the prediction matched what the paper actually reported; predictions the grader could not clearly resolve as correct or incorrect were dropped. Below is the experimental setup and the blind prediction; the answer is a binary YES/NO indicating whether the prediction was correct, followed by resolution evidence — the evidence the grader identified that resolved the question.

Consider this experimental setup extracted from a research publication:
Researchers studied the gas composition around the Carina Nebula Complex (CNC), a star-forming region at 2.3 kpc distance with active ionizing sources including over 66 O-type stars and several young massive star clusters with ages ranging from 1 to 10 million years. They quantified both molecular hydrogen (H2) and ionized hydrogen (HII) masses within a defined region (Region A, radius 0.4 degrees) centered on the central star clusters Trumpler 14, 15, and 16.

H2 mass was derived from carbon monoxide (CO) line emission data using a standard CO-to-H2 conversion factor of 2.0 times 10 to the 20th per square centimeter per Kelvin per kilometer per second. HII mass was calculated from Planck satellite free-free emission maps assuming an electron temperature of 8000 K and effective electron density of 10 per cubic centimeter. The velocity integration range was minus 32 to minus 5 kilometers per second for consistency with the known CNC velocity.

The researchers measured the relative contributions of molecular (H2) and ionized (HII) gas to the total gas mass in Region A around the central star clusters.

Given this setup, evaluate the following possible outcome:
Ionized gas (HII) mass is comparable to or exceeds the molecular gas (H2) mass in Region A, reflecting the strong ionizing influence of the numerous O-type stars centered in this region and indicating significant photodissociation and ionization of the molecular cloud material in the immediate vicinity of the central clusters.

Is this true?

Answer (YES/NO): YES